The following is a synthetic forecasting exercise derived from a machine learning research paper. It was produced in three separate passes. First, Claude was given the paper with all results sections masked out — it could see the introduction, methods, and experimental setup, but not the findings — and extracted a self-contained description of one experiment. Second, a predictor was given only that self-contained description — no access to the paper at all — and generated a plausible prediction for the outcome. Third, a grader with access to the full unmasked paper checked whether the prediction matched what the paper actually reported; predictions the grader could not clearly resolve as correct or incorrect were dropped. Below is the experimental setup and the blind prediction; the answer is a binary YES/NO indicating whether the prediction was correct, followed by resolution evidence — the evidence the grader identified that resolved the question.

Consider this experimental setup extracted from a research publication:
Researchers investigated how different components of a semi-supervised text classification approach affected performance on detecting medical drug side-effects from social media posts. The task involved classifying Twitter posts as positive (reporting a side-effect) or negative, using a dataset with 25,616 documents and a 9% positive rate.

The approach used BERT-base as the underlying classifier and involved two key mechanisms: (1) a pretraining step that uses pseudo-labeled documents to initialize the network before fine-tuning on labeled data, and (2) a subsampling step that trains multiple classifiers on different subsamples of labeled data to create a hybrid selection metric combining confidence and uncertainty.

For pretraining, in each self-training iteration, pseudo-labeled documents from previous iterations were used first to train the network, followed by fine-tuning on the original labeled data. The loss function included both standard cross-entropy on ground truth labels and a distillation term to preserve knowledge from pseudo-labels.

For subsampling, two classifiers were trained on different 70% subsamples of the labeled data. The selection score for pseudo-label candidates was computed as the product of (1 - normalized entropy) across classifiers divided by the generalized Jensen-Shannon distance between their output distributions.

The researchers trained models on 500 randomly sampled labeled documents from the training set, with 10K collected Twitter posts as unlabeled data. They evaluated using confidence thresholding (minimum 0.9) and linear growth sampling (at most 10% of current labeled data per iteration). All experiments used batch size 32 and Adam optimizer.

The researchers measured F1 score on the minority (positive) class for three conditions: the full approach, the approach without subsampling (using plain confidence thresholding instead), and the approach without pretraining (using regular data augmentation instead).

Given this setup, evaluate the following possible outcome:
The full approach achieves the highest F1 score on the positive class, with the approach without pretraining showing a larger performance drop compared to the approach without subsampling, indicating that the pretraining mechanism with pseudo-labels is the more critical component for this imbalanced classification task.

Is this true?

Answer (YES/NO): YES